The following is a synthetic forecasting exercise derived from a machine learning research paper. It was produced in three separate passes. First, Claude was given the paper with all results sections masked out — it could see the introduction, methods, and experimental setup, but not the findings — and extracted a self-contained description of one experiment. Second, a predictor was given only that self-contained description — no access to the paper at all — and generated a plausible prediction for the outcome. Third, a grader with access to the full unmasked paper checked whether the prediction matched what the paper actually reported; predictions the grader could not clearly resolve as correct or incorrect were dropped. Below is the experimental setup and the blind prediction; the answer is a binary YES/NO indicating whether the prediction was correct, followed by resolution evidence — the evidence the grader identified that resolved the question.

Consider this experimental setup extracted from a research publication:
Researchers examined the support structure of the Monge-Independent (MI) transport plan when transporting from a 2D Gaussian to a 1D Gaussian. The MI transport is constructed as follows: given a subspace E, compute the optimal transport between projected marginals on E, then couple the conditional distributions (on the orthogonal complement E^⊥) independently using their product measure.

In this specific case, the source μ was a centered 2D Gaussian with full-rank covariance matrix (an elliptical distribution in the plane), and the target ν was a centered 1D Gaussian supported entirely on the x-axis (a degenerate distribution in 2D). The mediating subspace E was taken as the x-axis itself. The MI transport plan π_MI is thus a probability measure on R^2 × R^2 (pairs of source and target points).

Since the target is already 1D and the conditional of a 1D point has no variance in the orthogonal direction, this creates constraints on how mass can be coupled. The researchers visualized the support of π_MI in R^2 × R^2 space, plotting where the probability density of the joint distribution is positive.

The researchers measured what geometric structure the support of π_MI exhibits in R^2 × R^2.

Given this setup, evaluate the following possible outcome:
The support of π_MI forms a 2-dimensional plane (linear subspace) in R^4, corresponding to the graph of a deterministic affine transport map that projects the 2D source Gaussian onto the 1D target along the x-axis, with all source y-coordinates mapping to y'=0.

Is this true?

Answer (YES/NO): NO